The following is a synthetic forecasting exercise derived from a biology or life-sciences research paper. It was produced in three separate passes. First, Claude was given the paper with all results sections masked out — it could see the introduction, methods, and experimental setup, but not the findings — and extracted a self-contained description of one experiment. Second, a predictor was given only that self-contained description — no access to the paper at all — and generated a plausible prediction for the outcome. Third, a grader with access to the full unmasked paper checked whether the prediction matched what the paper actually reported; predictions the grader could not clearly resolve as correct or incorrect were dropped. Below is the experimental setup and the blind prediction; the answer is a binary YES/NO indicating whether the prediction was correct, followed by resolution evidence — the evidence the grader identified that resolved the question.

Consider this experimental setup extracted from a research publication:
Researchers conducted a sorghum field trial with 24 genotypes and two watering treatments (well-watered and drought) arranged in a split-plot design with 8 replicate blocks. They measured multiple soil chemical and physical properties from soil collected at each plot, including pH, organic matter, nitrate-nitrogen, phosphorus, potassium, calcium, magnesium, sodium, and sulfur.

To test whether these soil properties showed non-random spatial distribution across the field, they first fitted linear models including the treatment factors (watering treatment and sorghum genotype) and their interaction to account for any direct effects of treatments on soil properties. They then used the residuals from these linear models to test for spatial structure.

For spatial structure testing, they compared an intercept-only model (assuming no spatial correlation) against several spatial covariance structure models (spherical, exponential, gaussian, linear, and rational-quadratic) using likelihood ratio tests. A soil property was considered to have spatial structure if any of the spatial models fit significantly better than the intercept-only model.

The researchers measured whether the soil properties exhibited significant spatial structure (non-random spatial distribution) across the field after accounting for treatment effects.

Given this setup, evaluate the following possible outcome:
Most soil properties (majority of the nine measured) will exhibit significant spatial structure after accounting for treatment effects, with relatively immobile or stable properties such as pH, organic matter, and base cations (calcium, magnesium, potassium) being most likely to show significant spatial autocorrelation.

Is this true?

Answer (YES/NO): NO